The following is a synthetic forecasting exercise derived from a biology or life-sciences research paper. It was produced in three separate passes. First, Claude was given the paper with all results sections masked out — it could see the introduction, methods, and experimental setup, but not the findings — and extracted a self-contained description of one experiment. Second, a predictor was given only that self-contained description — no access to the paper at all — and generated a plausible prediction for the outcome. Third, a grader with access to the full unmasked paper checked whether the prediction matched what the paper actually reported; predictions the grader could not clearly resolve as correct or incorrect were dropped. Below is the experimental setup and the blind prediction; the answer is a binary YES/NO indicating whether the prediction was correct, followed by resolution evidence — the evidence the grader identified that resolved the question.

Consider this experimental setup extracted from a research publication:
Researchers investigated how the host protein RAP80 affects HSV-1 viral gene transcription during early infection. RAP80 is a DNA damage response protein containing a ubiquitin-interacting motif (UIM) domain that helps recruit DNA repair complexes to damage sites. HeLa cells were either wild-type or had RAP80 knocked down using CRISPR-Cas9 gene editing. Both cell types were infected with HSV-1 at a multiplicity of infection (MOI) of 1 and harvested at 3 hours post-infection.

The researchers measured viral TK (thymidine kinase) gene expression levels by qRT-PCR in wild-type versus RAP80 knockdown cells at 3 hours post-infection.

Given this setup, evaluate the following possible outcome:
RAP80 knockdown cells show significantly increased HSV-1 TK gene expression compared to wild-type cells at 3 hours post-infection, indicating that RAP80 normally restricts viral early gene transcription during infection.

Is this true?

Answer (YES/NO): YES